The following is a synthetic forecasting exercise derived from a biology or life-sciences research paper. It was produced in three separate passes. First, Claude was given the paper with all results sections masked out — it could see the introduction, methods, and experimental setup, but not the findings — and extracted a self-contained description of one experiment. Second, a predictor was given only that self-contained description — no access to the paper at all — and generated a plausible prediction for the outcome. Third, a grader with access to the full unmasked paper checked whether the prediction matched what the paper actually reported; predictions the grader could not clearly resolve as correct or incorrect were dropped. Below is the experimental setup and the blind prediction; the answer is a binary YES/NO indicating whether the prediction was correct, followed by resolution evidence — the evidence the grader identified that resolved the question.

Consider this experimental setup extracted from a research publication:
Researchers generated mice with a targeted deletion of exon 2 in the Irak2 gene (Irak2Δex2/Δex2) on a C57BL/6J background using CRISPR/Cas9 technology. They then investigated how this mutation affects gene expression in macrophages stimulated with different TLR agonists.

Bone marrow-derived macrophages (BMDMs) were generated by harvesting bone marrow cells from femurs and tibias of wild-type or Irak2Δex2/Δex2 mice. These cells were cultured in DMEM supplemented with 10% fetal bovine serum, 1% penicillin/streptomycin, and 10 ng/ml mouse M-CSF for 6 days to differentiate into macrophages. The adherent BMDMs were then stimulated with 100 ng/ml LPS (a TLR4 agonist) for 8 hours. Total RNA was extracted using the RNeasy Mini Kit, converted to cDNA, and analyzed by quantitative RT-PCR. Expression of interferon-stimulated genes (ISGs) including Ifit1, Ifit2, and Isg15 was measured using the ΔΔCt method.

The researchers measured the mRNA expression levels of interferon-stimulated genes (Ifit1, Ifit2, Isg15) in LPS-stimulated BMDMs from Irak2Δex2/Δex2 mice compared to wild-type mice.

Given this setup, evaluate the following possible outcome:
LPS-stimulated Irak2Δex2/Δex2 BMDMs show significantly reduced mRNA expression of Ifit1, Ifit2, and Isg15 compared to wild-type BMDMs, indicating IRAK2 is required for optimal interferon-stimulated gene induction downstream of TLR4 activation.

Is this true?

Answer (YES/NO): NO